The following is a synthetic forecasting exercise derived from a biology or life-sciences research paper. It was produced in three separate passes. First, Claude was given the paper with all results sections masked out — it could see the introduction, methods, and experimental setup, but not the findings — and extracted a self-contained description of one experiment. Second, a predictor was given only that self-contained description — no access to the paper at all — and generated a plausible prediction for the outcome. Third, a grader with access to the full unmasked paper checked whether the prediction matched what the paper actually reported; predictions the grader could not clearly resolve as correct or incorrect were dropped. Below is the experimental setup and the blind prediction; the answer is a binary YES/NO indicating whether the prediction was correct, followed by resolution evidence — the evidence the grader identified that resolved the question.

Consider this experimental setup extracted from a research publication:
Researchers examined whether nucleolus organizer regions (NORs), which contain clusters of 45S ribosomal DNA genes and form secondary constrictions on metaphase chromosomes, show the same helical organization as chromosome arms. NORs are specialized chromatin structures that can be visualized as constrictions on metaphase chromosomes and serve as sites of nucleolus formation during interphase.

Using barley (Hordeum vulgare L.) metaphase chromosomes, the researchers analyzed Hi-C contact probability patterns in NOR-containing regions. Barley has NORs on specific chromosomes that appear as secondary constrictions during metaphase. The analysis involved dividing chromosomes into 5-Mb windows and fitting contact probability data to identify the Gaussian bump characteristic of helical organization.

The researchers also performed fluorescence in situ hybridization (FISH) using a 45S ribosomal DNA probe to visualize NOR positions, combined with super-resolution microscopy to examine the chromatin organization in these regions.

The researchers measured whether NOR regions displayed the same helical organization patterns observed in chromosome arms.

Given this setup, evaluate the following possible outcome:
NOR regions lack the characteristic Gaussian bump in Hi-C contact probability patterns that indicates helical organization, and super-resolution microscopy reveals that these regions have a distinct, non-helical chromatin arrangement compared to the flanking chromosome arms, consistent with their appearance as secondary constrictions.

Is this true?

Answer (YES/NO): YES